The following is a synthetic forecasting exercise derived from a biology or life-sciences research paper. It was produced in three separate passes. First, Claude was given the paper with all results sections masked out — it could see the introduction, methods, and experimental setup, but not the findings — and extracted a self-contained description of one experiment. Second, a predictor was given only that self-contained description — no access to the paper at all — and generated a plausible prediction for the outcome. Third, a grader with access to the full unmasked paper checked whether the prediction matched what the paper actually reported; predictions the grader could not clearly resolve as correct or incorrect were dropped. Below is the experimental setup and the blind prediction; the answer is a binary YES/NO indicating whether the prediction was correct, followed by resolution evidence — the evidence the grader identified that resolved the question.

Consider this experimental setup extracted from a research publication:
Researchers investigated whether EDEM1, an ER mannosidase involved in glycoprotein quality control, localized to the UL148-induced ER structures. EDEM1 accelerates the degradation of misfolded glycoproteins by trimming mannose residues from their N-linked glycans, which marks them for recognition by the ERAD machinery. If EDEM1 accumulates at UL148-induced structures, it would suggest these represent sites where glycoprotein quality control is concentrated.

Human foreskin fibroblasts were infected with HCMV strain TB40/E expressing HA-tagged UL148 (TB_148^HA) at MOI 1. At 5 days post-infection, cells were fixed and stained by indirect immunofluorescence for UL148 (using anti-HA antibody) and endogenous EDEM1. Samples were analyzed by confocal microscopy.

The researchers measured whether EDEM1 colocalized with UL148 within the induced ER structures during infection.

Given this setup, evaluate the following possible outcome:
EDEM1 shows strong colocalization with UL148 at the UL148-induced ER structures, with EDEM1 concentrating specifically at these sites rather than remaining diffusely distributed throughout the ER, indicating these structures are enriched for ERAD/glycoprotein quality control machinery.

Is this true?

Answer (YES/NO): YES